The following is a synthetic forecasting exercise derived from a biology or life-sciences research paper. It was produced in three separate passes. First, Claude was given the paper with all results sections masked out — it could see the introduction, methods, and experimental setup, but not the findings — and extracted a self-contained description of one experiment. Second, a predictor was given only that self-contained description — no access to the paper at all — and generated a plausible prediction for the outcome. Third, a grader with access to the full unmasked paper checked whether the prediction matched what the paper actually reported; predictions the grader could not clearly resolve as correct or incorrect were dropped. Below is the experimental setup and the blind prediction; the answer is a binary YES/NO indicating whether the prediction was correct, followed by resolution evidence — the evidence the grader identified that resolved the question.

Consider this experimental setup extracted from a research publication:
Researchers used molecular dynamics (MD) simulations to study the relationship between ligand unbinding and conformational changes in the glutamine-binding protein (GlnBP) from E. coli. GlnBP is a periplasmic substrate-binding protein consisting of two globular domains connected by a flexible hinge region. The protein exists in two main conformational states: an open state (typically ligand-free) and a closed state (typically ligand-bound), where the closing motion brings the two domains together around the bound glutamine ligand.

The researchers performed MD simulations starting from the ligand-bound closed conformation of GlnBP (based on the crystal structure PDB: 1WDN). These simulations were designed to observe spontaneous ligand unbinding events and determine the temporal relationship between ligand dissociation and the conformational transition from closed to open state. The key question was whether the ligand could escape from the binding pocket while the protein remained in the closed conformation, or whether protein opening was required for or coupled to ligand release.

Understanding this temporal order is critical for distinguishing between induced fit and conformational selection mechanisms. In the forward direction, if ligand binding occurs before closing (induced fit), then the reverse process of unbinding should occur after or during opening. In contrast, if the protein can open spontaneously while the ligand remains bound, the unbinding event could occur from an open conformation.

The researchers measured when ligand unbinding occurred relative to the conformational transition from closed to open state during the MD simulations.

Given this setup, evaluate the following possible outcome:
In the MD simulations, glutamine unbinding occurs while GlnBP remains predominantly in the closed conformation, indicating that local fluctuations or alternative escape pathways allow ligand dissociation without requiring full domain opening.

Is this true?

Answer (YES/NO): NO